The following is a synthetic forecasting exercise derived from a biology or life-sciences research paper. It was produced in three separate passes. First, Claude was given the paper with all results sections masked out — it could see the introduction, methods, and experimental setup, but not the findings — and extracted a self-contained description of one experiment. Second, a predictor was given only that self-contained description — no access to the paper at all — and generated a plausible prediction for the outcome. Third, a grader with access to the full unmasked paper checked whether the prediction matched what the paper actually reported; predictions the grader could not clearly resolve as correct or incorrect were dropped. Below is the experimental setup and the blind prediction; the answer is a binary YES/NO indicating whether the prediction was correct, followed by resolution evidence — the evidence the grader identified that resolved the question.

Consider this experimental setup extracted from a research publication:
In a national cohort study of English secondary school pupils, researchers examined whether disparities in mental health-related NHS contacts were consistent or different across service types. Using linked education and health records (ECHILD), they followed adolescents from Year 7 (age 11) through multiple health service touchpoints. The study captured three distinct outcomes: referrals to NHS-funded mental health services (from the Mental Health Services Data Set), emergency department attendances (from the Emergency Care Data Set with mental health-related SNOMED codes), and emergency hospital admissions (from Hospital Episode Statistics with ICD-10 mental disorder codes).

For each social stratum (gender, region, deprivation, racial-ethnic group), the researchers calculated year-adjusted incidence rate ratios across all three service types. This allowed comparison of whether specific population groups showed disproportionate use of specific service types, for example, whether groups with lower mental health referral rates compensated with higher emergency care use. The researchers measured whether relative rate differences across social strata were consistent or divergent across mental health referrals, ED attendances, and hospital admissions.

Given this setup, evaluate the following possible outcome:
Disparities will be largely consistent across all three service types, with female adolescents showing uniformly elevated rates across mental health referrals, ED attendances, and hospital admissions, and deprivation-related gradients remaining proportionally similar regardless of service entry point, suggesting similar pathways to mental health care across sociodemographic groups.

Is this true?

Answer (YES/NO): YES